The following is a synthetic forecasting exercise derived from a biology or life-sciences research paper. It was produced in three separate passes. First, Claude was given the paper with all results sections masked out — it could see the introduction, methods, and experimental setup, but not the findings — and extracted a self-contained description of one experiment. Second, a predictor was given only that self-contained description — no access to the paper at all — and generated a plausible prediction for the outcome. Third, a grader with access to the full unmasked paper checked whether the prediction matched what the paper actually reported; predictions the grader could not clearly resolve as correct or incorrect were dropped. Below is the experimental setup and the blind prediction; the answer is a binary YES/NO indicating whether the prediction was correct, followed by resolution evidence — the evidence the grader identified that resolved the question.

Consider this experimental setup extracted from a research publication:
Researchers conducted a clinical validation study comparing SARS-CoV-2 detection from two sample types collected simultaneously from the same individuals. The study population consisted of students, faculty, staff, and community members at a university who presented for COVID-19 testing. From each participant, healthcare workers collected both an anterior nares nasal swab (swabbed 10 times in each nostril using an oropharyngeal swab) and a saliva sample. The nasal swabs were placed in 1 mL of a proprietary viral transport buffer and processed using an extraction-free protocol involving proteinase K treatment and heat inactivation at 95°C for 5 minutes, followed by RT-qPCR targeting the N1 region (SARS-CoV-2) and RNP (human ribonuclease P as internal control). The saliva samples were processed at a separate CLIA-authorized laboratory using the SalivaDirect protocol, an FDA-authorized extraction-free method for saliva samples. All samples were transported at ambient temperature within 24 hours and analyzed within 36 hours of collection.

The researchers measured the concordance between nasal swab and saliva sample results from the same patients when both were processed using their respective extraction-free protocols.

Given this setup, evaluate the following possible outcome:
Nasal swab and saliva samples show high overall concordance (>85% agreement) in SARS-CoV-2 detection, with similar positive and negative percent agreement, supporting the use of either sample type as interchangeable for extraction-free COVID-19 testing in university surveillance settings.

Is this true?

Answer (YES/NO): NO